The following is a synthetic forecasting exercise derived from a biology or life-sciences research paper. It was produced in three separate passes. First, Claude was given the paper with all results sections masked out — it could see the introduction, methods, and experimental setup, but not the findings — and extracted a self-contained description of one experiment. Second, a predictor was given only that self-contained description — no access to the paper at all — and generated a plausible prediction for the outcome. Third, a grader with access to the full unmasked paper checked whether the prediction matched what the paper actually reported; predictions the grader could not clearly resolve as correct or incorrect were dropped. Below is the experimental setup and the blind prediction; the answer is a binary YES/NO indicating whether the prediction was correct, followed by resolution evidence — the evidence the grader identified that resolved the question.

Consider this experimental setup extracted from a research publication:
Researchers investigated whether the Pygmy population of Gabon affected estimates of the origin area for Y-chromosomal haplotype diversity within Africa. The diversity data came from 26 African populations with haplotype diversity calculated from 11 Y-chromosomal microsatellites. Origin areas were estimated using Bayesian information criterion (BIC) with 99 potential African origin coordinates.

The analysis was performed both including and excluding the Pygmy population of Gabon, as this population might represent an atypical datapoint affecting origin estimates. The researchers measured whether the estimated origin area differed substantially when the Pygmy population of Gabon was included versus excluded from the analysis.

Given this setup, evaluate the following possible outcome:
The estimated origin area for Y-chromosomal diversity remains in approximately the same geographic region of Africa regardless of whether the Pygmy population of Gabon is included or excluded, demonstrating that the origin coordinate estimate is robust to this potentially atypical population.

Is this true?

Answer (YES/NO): NO